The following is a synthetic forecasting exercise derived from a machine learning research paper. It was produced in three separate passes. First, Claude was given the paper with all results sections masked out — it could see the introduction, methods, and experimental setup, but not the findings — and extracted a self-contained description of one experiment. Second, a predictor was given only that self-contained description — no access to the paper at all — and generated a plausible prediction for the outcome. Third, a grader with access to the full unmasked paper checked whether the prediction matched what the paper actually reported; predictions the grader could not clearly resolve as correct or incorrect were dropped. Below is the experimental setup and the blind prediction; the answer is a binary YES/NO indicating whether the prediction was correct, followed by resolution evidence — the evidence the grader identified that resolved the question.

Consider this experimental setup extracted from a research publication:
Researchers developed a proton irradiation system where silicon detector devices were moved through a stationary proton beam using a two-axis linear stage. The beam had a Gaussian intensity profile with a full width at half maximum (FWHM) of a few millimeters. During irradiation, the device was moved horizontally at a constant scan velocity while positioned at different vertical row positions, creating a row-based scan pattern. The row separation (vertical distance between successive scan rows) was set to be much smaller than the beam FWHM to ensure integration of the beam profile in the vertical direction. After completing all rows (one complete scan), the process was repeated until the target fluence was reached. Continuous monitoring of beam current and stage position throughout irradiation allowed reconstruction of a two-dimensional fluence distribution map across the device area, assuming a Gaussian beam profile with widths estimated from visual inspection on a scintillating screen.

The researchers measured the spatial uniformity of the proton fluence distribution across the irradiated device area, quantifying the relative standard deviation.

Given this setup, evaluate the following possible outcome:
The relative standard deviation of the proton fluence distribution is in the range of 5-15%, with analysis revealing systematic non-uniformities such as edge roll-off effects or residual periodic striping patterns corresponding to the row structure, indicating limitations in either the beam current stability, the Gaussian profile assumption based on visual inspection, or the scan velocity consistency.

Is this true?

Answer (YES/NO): NO